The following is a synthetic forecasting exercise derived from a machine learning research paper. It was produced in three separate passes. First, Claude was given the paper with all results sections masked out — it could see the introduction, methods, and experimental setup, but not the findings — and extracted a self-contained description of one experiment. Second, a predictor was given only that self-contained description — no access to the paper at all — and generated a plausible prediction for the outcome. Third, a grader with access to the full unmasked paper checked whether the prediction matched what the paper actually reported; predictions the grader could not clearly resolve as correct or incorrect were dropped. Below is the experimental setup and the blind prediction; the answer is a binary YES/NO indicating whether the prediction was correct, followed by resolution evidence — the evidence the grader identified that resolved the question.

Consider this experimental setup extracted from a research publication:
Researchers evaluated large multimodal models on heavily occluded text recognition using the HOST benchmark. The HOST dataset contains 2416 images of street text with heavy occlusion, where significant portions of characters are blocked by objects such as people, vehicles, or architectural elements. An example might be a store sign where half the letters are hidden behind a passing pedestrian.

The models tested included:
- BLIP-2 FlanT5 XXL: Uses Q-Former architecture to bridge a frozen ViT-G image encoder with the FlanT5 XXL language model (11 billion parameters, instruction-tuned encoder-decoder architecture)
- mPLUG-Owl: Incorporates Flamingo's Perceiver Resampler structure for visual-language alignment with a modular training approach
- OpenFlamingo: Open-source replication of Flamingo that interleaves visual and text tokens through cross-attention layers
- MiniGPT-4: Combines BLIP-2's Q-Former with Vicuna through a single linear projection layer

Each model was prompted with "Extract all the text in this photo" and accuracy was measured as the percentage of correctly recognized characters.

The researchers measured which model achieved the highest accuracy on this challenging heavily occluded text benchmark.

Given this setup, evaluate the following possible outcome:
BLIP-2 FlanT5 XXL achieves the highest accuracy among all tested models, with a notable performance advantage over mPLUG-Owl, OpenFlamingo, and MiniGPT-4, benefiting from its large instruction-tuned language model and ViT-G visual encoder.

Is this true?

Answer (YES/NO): YES